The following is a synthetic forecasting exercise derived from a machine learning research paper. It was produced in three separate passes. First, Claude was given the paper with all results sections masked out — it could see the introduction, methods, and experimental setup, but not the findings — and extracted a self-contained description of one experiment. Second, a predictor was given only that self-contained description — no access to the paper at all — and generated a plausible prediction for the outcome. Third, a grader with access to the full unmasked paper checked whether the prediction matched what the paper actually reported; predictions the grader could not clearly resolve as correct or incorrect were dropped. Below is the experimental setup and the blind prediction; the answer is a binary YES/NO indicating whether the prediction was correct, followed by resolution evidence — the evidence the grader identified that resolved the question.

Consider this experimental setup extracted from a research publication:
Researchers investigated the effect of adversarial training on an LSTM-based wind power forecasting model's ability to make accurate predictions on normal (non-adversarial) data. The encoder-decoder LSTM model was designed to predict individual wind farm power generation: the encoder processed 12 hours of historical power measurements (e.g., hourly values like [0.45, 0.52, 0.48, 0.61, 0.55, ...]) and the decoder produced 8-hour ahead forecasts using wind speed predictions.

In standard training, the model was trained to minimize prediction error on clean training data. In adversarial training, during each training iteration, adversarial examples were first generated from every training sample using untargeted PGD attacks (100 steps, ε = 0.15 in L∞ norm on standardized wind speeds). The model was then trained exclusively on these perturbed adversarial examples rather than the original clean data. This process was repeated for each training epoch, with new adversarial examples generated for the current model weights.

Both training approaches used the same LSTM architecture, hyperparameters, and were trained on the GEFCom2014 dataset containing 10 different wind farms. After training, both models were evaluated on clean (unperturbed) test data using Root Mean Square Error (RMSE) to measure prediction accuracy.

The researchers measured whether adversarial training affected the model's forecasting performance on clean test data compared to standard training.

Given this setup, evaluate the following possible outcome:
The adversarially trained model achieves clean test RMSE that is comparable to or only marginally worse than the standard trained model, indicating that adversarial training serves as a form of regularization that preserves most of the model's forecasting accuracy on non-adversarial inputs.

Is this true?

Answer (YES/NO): NO